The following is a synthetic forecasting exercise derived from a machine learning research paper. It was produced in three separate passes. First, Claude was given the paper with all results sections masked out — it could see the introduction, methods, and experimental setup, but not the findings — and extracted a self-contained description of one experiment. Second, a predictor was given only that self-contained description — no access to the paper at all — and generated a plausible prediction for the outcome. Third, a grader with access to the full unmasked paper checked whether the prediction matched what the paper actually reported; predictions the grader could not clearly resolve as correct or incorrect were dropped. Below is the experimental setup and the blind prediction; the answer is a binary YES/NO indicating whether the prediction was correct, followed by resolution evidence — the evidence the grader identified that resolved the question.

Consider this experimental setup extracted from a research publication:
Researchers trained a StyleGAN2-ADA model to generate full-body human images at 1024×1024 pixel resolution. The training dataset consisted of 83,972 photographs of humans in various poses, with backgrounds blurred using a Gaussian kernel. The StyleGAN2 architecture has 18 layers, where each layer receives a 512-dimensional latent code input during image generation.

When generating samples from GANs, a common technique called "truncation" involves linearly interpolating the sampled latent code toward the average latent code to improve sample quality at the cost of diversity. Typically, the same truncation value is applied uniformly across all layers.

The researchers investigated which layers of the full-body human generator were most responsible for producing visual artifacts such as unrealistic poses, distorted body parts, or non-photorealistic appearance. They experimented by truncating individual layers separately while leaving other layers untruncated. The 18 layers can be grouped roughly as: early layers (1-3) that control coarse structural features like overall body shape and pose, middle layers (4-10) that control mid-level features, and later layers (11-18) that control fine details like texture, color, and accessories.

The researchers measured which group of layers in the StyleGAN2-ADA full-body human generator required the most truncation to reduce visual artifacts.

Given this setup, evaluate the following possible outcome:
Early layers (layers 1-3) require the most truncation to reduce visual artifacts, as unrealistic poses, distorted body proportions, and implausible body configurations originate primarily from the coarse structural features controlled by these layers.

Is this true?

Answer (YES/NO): NO